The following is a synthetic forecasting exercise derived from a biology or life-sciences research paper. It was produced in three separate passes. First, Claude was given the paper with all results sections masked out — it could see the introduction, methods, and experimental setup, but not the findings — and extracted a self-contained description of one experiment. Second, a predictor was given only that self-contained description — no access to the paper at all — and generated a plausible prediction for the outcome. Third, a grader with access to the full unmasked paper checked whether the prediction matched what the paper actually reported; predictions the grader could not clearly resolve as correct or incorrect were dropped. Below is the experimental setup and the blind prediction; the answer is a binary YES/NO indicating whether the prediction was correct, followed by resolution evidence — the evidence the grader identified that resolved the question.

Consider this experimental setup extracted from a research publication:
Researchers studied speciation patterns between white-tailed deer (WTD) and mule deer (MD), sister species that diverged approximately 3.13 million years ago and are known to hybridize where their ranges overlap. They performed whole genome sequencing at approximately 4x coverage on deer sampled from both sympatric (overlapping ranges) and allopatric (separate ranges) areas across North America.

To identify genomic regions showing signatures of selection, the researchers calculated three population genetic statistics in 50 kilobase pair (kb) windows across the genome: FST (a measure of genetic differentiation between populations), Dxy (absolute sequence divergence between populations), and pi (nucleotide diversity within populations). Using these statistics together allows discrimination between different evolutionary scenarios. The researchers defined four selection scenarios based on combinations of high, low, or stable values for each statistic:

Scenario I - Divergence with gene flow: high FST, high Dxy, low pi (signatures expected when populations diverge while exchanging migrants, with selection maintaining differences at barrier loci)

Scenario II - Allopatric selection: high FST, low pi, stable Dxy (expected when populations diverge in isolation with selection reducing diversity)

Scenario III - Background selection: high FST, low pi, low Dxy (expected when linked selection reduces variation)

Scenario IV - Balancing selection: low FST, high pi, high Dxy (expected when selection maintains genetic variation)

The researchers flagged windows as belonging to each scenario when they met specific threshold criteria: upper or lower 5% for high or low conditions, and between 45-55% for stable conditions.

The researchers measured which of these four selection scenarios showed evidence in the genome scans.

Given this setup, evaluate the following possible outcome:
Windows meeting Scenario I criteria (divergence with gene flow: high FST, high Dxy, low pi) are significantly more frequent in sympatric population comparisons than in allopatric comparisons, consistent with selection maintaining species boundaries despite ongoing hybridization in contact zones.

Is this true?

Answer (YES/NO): NO